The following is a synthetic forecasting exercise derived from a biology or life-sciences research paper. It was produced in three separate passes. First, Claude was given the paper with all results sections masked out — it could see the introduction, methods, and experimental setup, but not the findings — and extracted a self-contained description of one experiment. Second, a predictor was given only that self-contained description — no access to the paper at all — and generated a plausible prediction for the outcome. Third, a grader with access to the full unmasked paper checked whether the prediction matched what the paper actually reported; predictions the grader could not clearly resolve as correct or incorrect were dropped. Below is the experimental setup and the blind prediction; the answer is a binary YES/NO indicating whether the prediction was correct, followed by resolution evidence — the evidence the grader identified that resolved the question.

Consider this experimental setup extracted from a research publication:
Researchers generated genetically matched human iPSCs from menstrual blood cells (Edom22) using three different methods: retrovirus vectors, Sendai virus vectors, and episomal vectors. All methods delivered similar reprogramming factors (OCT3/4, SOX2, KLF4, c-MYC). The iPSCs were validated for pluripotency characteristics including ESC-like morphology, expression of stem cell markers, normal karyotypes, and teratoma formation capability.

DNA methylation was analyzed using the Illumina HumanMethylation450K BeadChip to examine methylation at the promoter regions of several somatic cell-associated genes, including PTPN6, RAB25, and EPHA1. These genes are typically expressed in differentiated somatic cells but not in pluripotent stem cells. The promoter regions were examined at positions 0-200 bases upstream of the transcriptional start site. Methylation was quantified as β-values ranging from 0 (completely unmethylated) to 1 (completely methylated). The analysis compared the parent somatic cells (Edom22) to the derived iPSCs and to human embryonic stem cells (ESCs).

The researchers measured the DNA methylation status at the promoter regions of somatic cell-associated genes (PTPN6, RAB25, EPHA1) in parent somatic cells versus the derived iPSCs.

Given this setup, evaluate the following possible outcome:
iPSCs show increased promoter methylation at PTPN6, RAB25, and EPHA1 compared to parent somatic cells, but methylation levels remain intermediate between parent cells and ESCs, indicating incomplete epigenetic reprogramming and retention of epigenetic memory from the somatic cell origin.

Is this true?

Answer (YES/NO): NO